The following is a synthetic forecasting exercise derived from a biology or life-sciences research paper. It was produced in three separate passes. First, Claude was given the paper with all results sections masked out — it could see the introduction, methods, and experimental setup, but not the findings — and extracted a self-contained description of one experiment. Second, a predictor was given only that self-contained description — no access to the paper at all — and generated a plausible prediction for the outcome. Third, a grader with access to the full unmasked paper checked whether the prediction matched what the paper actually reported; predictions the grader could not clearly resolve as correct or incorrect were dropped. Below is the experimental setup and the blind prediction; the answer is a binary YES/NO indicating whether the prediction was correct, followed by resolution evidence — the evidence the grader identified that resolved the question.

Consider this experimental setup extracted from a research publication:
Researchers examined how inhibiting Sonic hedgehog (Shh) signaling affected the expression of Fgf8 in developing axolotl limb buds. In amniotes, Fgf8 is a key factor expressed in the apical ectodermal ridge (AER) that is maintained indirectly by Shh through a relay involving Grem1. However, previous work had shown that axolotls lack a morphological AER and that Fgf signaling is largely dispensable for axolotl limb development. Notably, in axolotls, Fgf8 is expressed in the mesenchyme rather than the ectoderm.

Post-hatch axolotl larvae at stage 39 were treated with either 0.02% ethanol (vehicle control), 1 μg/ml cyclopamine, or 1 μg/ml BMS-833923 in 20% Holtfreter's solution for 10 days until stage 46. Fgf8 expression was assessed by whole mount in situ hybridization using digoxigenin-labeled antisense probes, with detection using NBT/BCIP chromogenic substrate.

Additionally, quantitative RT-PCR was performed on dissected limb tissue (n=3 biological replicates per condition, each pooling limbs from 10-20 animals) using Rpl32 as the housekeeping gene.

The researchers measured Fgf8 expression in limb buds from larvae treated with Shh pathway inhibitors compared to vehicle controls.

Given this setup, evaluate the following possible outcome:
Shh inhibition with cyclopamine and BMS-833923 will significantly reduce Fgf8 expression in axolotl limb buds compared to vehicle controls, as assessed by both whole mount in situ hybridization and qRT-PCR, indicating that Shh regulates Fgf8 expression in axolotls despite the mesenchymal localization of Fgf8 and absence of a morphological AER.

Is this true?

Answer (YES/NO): YES